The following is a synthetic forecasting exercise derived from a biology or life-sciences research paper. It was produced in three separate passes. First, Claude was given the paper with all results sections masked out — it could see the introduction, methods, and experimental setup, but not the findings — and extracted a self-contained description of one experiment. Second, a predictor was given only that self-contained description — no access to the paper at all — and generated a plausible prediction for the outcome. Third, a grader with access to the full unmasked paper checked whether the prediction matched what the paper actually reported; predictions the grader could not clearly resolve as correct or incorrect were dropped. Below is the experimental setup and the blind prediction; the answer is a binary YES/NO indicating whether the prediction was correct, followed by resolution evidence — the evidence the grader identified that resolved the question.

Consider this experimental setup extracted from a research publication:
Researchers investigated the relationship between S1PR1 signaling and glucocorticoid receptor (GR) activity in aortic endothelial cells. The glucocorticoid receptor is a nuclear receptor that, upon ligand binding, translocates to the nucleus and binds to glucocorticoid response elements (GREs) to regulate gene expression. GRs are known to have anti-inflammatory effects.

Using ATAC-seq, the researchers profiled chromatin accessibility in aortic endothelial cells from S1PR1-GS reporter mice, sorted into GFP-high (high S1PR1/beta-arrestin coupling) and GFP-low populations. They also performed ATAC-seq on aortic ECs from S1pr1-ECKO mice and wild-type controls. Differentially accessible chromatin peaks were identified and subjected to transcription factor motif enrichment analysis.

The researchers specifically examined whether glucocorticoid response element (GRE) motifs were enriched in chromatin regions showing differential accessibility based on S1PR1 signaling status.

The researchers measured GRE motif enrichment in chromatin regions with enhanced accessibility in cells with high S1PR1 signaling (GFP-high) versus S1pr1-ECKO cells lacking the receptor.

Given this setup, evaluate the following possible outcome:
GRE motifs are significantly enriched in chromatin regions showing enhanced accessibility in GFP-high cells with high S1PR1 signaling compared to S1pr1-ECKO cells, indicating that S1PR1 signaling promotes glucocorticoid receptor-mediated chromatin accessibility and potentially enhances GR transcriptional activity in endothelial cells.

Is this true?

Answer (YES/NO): NO